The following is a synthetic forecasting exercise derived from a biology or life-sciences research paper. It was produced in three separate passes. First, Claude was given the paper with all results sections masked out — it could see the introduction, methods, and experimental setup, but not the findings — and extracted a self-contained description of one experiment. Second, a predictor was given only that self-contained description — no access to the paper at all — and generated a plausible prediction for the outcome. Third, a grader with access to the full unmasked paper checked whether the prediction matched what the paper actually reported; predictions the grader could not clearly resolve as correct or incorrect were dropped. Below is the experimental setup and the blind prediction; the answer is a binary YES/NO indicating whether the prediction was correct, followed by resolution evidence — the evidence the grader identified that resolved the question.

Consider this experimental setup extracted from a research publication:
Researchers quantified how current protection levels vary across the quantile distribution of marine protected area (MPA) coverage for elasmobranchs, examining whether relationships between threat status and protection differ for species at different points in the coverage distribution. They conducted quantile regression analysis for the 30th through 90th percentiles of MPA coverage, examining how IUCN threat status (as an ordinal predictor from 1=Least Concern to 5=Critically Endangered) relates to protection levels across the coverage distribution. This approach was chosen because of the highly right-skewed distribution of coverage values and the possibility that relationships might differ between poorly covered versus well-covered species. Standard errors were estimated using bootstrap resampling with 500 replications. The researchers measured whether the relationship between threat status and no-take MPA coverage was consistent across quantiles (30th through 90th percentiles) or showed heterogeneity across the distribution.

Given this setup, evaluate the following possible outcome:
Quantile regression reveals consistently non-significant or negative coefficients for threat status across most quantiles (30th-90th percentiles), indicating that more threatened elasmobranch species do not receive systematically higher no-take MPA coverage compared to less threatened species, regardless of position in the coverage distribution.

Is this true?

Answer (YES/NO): NO